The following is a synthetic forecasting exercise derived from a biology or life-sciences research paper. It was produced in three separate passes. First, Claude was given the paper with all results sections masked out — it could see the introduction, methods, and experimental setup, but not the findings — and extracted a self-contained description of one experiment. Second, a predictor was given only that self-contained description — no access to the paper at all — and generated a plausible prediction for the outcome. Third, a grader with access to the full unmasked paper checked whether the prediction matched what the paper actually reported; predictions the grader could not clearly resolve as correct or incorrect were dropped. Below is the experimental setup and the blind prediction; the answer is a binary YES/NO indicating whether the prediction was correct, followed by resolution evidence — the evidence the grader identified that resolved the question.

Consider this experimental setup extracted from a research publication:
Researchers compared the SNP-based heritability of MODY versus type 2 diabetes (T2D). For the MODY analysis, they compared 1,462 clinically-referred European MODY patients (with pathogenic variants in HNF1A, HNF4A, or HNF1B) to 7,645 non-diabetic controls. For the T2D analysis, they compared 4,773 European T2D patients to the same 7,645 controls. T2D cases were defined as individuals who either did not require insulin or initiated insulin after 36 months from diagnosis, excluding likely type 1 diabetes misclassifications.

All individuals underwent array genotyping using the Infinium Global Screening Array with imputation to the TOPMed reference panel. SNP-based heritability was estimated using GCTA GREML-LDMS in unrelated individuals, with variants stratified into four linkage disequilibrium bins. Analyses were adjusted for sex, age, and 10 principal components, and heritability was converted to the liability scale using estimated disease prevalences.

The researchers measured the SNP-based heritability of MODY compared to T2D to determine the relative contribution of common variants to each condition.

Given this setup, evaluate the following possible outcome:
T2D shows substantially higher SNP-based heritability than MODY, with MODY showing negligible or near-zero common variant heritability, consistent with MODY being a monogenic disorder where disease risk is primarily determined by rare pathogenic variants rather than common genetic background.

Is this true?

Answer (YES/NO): NO